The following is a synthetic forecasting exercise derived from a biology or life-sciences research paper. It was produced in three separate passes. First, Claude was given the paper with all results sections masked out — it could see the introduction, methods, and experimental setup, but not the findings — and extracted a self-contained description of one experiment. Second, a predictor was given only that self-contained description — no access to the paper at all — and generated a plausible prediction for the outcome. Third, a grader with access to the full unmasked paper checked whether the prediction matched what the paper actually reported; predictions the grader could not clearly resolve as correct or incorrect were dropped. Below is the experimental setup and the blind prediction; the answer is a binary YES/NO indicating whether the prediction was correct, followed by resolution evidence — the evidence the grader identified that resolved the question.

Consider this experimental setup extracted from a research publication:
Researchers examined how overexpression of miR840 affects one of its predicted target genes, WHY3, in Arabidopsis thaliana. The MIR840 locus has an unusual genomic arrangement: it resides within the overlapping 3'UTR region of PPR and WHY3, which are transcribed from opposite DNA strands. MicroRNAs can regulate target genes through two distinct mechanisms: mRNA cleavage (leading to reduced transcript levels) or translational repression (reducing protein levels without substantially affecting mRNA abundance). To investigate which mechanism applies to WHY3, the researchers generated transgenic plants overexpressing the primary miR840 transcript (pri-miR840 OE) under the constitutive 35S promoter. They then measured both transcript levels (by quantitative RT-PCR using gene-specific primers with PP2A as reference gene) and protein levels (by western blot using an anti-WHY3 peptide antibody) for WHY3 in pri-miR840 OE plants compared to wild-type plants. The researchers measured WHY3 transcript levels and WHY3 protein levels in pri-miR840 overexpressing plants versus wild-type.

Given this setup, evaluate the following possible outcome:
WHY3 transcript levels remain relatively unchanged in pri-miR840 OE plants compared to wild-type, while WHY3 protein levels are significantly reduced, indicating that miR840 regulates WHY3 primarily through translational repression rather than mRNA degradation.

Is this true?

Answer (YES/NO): YES